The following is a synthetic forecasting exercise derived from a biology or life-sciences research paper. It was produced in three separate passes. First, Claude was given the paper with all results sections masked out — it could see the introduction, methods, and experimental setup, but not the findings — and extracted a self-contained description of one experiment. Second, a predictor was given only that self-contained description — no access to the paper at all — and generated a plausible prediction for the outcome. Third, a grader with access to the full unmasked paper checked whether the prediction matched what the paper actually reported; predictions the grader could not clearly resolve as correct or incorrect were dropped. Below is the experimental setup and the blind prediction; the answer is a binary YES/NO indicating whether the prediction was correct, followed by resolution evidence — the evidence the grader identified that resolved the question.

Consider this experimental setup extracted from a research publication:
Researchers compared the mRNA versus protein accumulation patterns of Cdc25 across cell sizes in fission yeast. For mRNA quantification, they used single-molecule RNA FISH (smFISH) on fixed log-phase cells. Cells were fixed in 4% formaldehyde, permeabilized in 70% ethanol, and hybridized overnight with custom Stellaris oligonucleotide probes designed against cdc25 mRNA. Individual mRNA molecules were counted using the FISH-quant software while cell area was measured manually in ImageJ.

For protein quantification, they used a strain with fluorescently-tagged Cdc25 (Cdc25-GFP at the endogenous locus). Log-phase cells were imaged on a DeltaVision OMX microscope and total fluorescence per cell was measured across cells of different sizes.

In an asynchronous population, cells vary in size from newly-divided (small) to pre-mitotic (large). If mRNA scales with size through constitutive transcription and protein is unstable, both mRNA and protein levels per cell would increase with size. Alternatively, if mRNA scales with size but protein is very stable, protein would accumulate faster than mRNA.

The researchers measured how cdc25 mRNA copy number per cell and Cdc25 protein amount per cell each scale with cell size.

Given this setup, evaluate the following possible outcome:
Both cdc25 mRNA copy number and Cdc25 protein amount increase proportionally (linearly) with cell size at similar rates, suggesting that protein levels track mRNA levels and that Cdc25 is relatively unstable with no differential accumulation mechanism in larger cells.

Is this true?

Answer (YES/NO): NO